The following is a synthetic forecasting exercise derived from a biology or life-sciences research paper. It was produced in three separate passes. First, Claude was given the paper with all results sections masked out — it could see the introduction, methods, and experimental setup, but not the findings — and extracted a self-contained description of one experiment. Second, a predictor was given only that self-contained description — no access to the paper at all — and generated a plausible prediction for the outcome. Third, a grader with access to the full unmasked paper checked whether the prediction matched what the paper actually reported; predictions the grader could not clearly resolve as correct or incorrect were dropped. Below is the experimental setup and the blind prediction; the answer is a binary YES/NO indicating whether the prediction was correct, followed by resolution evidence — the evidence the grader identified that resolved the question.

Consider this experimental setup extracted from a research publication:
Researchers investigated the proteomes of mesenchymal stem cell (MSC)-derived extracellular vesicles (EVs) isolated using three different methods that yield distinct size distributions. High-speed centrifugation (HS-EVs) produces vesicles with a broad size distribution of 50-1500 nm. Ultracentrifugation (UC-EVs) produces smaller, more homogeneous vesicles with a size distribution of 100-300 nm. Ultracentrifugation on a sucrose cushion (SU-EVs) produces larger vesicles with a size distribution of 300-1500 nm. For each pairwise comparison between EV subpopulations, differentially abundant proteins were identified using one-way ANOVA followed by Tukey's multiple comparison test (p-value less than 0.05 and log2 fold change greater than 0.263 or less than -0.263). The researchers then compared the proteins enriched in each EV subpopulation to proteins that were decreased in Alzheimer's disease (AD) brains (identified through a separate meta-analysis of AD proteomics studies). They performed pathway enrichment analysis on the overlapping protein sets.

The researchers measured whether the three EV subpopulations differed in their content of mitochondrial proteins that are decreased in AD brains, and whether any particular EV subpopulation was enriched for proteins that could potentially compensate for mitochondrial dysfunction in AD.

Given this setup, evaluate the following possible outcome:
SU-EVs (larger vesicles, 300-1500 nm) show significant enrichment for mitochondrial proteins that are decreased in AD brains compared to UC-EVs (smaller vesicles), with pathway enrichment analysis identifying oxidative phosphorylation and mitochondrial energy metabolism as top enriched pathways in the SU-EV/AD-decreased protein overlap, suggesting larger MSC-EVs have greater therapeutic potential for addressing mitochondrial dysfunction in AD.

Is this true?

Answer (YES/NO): NO